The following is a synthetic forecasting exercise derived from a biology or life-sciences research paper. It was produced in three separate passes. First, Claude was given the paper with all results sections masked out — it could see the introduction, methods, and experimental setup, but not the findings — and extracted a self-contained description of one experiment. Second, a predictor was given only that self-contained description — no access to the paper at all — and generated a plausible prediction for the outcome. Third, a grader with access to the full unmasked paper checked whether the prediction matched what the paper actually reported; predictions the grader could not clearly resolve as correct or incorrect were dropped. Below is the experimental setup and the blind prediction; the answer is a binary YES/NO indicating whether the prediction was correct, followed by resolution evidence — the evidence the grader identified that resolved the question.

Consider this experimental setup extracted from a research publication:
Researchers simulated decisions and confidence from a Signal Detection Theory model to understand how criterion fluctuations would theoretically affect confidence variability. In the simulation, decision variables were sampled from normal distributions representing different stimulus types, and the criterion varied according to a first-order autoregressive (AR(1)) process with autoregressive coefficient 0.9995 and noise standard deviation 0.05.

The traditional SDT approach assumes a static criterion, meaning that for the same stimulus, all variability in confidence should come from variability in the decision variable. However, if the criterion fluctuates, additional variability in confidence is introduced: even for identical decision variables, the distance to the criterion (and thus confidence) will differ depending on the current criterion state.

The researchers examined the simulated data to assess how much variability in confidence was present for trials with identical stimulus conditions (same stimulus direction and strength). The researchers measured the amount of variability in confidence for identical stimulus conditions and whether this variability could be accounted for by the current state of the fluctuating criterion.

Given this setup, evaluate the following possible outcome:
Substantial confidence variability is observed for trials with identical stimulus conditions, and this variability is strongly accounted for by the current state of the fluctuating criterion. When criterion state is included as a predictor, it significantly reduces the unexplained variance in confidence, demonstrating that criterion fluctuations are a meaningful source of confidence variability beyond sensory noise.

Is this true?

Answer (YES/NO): YES